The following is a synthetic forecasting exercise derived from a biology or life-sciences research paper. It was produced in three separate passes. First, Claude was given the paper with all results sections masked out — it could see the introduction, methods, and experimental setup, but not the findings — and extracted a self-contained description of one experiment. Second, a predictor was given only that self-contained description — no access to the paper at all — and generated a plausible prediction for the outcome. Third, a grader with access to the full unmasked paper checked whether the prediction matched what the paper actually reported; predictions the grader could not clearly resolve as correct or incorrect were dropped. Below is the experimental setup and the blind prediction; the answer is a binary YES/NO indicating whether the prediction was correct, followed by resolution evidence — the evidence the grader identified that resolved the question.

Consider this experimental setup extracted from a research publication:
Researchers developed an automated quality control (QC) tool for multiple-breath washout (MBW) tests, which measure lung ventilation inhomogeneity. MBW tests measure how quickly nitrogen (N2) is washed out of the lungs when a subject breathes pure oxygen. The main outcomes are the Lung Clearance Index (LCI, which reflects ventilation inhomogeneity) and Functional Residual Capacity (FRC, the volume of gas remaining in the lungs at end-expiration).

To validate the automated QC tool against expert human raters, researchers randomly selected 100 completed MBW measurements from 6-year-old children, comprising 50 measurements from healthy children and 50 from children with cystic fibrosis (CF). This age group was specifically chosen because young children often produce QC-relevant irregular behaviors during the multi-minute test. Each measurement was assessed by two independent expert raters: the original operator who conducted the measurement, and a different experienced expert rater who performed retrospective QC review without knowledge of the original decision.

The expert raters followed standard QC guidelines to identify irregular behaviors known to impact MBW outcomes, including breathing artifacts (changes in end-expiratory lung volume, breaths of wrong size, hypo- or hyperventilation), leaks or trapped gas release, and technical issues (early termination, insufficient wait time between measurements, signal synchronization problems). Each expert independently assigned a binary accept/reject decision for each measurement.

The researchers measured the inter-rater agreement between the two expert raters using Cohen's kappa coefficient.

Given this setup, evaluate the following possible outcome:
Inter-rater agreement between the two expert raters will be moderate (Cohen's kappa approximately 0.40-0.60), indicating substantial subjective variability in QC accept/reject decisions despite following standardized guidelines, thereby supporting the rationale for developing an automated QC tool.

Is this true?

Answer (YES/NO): NO